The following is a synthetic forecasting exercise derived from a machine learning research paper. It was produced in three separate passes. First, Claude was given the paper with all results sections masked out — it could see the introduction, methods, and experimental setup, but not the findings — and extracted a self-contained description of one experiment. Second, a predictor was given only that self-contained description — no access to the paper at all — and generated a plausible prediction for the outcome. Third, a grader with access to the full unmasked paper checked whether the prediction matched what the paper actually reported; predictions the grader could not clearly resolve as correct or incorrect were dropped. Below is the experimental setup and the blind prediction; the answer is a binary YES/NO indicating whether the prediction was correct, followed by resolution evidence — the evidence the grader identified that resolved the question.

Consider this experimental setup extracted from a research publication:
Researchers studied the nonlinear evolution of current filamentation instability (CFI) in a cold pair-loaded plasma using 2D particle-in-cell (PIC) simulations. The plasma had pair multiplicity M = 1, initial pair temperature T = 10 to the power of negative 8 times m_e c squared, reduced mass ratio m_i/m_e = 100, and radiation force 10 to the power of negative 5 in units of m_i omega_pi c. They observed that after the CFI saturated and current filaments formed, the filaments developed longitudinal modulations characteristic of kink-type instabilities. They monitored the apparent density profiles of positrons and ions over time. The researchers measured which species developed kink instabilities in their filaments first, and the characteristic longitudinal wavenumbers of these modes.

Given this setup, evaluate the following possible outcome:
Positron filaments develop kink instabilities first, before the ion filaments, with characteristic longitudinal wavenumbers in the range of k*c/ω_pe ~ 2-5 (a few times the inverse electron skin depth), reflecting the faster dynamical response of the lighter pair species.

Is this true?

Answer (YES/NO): NO